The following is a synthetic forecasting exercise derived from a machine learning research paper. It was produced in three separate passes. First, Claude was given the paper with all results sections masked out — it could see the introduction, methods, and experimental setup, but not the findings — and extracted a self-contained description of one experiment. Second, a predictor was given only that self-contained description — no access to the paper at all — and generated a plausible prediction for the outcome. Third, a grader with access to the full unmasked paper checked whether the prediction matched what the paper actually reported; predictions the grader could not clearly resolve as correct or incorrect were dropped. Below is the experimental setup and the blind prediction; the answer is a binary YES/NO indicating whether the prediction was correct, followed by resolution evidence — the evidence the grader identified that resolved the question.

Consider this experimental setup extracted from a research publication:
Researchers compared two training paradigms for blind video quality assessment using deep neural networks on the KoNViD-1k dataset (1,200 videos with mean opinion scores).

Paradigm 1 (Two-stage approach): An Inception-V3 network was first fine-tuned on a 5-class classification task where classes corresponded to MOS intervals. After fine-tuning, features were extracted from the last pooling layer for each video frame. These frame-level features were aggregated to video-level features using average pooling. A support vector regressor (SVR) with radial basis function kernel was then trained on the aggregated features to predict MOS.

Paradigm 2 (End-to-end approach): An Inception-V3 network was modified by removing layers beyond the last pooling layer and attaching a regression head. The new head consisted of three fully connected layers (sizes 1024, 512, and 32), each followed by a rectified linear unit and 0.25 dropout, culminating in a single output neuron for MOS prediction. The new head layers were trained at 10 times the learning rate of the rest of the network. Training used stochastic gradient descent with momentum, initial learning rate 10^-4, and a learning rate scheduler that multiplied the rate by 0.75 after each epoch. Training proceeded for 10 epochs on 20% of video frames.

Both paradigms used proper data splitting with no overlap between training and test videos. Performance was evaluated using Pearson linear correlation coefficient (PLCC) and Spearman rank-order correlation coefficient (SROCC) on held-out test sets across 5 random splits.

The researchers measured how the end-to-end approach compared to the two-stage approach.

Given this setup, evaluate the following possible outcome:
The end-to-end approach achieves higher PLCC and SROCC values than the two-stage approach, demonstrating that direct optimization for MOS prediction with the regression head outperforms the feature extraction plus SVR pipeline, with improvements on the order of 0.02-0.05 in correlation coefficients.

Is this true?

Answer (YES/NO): NO